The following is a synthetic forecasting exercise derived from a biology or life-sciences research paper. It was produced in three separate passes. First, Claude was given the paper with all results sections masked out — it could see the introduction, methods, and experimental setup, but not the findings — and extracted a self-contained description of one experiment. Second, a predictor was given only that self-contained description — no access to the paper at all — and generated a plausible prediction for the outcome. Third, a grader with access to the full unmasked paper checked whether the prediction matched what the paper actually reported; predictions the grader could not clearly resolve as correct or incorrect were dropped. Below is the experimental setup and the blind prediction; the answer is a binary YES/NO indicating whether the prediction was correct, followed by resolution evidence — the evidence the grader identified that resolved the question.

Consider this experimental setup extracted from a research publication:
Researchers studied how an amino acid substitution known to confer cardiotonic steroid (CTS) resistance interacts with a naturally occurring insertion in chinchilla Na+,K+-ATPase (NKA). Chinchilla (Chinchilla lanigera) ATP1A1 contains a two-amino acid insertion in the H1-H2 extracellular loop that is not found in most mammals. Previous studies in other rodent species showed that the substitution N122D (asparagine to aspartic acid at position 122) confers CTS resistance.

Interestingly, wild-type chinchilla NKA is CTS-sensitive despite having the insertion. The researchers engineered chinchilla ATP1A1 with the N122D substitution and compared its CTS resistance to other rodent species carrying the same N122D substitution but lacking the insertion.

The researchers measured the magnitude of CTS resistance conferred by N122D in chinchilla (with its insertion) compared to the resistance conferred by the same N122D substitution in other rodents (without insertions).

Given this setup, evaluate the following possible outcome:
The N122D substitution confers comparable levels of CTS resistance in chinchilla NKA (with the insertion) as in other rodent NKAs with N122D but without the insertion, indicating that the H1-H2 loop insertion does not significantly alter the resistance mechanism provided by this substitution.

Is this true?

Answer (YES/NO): NO